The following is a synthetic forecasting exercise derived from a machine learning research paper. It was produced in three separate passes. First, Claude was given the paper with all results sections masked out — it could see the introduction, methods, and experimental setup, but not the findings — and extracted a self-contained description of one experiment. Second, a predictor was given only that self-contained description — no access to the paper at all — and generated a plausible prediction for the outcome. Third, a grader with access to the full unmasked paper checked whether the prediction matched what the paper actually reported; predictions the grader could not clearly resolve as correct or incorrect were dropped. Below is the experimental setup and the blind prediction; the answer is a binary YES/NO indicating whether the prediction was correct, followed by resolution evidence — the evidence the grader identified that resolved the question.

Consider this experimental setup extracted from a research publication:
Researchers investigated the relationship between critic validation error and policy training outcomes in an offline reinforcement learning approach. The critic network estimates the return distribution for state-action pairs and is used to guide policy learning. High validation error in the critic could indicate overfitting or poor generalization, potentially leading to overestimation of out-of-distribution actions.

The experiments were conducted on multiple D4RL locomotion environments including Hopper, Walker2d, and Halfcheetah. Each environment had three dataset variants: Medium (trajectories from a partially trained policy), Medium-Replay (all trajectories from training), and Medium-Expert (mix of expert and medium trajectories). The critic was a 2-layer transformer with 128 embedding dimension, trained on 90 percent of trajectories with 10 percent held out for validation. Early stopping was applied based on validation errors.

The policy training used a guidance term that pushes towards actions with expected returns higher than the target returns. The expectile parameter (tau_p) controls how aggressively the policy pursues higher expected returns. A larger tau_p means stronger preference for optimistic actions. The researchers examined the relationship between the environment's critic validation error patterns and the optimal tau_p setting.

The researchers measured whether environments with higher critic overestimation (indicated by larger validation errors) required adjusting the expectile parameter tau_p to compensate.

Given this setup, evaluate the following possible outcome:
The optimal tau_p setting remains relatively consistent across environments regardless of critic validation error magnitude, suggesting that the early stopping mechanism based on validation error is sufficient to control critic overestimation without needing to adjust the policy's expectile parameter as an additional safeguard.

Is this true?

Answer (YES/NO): NO